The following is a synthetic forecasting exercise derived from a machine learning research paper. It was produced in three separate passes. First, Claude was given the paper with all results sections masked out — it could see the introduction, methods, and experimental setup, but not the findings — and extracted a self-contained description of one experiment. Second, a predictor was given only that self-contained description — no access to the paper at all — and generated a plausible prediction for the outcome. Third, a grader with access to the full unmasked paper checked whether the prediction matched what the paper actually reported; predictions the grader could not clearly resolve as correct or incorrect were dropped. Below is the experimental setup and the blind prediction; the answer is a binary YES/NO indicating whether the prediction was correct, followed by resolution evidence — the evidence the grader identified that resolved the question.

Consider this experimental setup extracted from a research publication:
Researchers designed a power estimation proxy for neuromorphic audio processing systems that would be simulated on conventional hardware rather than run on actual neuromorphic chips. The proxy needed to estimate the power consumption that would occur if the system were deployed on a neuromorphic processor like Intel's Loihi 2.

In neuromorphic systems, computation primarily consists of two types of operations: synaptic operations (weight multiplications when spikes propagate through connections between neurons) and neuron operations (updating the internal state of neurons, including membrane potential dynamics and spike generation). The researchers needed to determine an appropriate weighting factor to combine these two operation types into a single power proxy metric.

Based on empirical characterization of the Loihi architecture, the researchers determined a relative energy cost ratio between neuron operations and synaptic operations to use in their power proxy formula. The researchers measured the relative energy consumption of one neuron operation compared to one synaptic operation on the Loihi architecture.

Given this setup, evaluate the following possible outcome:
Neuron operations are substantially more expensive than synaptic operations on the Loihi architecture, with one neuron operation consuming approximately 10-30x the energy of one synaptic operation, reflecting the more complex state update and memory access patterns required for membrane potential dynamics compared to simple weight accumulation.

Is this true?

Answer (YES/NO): YES